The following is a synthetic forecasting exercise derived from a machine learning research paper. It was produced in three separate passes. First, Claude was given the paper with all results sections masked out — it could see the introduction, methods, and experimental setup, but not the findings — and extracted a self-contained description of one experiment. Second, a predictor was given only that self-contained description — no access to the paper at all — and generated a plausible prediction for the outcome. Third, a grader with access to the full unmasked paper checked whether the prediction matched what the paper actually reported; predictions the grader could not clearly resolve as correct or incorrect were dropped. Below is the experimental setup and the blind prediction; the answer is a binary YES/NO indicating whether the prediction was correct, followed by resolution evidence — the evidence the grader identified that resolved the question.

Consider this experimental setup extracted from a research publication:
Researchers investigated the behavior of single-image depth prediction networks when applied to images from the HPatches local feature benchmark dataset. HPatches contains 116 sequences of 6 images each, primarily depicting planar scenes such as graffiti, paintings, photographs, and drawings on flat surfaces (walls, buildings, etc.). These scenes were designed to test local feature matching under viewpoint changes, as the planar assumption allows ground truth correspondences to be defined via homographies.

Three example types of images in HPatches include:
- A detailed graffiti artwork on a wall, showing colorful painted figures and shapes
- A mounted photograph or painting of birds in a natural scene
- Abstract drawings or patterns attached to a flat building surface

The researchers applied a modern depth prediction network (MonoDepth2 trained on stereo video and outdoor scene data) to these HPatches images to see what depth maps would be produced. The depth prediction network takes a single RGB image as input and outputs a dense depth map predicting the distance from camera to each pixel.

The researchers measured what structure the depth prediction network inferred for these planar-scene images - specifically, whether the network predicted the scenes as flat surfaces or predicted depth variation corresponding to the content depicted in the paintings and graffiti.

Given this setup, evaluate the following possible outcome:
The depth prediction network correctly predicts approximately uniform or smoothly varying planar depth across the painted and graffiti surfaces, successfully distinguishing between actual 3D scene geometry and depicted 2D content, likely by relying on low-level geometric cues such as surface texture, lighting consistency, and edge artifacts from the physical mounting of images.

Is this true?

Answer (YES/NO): NO